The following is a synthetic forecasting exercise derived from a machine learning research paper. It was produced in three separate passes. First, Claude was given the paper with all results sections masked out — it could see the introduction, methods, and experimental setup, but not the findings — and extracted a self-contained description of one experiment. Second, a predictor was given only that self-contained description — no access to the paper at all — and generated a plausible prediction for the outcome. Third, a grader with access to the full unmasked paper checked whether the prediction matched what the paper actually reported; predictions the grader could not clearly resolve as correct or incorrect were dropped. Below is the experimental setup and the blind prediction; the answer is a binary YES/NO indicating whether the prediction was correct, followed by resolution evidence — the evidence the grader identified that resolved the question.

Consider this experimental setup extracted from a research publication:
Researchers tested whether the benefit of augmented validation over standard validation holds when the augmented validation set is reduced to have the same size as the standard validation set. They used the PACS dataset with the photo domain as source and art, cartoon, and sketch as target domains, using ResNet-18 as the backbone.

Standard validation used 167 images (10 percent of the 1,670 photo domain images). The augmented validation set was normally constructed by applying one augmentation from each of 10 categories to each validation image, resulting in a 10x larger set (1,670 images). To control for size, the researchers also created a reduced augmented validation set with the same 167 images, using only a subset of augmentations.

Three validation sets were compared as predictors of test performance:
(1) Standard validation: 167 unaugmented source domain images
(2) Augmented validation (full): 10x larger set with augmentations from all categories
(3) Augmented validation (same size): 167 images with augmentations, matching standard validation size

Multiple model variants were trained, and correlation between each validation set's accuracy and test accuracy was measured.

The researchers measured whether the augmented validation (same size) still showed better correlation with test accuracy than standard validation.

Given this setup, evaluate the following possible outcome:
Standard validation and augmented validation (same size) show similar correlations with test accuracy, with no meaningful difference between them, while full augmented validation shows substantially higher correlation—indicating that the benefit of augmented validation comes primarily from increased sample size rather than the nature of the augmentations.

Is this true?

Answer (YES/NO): NO